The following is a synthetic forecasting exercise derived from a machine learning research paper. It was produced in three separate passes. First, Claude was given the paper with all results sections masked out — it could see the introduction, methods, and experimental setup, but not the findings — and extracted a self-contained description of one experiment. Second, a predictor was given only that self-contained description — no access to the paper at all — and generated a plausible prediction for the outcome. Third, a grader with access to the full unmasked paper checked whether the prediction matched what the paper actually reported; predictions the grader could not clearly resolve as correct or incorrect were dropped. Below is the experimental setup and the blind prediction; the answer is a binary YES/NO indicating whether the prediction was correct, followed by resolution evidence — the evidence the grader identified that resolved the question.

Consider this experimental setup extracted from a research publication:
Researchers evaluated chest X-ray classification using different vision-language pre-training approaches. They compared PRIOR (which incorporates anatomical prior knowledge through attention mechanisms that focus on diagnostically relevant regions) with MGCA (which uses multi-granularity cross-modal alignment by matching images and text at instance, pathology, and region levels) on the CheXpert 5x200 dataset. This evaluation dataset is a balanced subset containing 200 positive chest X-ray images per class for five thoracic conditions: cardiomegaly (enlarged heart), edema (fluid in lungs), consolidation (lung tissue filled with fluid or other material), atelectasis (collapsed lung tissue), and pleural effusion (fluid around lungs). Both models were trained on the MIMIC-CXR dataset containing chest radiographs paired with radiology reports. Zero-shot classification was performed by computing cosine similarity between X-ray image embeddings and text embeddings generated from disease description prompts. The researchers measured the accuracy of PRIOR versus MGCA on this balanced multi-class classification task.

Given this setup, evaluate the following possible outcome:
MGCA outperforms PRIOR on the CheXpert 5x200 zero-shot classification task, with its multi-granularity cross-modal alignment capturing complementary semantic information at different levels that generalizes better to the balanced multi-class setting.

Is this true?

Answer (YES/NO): NO